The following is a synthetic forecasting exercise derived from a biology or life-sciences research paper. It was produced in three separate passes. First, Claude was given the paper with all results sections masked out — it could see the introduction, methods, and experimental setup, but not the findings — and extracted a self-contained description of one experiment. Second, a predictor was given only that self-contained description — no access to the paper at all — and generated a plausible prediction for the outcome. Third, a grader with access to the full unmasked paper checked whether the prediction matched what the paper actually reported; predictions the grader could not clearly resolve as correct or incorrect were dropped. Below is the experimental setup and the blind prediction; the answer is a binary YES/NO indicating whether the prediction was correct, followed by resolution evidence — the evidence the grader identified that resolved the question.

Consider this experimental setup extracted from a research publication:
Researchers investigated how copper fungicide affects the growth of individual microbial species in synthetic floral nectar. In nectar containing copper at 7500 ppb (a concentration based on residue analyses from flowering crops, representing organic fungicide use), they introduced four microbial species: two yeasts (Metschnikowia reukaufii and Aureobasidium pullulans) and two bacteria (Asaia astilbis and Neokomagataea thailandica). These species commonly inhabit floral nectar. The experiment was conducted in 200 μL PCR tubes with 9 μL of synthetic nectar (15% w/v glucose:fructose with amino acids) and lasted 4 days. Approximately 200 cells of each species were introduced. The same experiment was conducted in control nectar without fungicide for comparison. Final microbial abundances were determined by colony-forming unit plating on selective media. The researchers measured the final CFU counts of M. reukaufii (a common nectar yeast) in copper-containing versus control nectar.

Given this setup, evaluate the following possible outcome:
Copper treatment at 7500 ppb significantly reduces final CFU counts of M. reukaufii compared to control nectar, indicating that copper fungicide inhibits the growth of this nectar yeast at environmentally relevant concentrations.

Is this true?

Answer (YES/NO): YES